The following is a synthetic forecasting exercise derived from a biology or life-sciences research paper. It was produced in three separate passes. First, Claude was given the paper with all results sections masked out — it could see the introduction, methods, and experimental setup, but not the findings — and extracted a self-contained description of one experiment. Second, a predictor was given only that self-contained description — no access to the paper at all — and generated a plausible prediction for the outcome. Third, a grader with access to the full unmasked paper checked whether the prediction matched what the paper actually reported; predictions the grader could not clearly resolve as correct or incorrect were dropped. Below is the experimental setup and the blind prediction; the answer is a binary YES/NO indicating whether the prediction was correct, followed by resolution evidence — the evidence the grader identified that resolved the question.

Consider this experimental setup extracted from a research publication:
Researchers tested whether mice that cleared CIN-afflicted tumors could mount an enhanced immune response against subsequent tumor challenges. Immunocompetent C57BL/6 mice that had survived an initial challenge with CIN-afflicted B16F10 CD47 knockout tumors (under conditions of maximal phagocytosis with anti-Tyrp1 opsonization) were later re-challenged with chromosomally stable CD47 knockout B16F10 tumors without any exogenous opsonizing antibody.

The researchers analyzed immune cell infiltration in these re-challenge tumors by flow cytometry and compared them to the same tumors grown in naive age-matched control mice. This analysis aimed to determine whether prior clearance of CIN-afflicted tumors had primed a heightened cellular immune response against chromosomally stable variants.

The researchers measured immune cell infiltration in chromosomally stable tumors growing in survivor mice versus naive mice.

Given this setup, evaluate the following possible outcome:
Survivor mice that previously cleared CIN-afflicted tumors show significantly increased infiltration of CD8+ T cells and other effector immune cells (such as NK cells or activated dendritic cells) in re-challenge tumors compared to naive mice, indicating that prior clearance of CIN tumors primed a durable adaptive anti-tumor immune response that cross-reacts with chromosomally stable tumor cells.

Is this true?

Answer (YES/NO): NO